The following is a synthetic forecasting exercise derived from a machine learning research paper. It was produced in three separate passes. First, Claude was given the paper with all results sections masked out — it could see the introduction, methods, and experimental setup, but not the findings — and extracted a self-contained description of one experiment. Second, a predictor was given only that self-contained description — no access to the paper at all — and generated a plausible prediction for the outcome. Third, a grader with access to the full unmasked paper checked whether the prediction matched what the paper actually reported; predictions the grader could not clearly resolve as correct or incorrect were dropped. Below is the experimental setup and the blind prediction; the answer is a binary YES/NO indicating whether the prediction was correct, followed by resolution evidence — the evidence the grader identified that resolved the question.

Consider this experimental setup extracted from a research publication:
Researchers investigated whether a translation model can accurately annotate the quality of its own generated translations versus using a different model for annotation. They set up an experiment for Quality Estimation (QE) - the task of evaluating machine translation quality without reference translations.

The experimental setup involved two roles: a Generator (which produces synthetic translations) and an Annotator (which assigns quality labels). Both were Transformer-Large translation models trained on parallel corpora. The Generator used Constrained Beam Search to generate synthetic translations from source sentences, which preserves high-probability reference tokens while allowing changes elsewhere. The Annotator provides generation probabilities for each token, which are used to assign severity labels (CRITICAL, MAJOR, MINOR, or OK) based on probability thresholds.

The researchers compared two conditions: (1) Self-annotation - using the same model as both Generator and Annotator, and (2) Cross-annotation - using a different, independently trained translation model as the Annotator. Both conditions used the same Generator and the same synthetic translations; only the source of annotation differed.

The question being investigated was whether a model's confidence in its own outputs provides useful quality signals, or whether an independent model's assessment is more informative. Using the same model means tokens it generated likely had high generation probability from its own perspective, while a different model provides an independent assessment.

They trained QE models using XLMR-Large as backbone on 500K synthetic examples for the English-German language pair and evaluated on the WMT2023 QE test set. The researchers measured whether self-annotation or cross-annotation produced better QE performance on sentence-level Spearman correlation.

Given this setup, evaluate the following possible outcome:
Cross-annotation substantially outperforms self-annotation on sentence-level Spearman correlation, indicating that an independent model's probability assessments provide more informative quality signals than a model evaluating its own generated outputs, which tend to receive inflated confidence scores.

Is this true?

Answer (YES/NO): YES